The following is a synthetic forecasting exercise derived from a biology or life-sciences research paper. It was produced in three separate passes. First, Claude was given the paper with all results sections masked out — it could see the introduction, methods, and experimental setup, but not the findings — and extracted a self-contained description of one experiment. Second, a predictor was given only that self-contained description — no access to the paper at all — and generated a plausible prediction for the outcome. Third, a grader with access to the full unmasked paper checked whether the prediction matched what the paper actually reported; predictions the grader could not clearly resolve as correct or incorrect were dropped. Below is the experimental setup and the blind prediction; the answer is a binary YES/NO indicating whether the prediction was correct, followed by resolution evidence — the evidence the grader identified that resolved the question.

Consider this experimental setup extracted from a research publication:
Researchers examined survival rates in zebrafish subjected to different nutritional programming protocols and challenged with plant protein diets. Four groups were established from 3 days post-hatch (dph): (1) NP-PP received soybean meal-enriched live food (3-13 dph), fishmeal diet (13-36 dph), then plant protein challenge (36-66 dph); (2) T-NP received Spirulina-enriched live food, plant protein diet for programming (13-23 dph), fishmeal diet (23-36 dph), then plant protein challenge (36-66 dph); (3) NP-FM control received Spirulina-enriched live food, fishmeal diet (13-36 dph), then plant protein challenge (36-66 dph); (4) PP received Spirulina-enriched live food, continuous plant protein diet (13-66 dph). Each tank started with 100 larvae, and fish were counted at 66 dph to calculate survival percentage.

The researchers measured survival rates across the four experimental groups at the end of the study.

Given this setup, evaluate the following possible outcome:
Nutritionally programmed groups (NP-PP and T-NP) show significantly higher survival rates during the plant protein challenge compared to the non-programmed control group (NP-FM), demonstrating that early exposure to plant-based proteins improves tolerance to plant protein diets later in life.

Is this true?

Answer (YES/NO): NO